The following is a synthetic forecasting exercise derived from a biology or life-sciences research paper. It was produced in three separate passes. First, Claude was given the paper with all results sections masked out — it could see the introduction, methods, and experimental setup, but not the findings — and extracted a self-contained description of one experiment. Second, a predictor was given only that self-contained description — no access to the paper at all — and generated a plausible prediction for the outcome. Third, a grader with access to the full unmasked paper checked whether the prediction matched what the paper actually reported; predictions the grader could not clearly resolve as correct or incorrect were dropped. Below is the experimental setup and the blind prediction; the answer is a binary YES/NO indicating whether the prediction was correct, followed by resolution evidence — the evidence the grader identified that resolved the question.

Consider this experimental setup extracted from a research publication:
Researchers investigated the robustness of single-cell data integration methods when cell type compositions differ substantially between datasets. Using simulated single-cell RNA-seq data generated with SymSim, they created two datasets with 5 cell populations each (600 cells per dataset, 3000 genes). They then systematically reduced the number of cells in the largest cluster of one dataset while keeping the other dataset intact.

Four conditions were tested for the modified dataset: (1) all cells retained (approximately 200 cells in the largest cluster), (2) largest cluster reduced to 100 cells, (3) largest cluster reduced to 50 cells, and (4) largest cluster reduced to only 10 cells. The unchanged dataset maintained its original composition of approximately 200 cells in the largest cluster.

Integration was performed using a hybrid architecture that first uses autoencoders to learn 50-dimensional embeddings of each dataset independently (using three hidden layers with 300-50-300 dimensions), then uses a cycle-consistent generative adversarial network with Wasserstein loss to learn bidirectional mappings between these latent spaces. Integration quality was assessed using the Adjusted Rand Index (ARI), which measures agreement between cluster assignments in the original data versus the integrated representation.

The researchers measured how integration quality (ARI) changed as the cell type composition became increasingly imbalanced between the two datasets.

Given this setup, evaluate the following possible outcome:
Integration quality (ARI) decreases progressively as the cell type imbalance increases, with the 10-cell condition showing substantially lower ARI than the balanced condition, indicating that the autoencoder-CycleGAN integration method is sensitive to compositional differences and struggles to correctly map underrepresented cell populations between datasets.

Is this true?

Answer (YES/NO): NO